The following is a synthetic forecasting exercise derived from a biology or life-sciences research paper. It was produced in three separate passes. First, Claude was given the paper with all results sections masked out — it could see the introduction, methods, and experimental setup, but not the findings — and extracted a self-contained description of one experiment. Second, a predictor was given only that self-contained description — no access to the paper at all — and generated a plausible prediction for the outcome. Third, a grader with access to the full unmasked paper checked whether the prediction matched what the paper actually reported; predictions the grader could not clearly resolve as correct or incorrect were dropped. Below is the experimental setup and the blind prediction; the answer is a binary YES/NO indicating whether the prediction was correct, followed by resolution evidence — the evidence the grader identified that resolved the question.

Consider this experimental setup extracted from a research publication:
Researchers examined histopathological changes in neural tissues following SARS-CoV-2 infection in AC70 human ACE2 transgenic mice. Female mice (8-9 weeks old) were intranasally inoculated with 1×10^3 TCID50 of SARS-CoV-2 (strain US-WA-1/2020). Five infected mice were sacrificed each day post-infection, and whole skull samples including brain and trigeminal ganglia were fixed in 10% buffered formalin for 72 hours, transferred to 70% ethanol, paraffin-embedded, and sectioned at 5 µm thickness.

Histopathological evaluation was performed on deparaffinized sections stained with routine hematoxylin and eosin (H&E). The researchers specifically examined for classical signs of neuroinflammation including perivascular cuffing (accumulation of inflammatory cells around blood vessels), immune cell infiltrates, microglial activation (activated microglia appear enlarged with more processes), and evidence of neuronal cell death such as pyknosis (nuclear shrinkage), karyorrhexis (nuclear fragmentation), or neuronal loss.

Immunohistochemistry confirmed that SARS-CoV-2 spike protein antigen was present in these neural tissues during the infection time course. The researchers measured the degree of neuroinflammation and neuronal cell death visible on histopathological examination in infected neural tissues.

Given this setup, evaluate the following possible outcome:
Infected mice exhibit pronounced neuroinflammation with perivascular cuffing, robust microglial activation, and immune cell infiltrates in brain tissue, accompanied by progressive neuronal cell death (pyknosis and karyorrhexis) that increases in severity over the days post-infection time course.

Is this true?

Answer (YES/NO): NO